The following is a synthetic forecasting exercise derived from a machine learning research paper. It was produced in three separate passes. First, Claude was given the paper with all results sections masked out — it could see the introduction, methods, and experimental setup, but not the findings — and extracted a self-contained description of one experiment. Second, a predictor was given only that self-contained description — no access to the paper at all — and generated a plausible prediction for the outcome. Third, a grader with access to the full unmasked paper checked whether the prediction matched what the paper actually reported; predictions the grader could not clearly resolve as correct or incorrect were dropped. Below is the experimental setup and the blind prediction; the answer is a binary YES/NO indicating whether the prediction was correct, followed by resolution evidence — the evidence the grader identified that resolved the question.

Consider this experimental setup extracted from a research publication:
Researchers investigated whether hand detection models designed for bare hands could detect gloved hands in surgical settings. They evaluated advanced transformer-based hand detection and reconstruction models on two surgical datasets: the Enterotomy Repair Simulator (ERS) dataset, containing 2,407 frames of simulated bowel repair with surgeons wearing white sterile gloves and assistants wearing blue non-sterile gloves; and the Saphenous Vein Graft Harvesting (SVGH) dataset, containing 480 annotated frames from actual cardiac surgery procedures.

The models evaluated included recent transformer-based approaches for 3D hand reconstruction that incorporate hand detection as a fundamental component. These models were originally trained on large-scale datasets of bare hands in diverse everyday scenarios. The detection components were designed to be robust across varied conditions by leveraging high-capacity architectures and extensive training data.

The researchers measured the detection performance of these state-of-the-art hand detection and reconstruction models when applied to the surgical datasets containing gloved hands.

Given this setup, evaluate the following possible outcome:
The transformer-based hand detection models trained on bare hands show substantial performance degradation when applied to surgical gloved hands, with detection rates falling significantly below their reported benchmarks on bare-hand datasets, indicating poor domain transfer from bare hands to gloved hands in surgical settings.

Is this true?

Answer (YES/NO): YES